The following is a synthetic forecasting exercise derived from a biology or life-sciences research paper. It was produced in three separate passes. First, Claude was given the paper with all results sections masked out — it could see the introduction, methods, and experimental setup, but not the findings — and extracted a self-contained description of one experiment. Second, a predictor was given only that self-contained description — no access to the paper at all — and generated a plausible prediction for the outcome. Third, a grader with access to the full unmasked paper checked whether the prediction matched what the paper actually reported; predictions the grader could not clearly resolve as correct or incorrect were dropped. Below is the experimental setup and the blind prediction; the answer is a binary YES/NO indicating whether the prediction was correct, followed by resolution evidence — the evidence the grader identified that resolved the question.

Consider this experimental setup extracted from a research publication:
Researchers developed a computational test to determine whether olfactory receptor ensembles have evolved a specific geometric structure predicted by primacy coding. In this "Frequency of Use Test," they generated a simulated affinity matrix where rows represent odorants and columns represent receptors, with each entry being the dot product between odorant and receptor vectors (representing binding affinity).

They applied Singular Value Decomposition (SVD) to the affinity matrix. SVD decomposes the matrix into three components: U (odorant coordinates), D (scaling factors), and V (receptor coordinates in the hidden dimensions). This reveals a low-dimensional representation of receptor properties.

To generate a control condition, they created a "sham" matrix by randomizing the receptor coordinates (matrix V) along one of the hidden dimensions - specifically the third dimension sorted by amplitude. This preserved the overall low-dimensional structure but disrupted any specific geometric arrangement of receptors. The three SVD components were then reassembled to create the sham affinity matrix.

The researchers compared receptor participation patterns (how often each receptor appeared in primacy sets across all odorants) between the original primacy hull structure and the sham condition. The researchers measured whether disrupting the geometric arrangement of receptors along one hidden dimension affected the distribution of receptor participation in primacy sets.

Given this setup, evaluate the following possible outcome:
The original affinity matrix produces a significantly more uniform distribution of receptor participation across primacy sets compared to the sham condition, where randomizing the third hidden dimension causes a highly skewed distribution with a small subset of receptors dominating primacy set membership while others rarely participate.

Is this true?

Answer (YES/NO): YES